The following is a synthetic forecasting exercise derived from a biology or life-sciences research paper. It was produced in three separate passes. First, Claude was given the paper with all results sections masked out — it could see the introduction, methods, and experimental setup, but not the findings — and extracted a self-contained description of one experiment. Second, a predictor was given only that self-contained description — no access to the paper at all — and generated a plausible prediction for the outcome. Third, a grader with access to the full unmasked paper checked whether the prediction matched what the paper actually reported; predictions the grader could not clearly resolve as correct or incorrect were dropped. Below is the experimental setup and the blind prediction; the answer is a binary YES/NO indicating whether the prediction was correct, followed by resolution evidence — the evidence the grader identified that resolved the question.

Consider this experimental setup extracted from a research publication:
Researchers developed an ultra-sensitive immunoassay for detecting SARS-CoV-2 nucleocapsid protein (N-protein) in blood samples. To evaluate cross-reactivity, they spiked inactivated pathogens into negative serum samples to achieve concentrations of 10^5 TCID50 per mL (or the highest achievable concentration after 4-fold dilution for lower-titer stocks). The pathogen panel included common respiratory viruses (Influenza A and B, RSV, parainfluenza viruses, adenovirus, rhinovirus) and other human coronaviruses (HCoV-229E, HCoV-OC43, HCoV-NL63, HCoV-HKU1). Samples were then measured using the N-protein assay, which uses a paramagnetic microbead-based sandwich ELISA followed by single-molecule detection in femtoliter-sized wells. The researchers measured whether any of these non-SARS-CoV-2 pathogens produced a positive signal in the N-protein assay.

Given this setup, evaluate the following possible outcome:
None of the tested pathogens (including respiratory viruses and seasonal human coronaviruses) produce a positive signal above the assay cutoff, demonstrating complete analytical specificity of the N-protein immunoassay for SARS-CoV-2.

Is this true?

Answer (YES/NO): YES